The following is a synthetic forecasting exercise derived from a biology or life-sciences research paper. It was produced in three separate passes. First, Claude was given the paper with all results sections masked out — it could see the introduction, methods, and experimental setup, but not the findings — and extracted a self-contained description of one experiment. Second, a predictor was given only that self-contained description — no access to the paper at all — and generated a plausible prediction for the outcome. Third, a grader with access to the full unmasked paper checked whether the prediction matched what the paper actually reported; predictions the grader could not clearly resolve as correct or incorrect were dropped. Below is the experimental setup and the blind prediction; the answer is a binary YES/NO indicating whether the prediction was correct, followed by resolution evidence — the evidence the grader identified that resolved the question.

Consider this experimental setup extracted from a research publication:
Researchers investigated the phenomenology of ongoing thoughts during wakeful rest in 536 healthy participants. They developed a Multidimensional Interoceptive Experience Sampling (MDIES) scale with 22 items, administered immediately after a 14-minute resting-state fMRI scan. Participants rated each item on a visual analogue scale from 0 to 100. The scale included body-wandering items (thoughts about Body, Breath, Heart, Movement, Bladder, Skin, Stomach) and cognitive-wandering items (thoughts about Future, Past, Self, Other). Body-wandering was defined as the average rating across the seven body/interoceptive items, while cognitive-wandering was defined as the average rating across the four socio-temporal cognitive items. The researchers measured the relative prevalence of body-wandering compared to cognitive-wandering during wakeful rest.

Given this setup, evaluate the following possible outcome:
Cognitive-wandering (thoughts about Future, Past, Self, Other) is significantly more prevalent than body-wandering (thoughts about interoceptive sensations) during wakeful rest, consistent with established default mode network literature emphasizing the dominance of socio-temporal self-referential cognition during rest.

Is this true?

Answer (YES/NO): YES